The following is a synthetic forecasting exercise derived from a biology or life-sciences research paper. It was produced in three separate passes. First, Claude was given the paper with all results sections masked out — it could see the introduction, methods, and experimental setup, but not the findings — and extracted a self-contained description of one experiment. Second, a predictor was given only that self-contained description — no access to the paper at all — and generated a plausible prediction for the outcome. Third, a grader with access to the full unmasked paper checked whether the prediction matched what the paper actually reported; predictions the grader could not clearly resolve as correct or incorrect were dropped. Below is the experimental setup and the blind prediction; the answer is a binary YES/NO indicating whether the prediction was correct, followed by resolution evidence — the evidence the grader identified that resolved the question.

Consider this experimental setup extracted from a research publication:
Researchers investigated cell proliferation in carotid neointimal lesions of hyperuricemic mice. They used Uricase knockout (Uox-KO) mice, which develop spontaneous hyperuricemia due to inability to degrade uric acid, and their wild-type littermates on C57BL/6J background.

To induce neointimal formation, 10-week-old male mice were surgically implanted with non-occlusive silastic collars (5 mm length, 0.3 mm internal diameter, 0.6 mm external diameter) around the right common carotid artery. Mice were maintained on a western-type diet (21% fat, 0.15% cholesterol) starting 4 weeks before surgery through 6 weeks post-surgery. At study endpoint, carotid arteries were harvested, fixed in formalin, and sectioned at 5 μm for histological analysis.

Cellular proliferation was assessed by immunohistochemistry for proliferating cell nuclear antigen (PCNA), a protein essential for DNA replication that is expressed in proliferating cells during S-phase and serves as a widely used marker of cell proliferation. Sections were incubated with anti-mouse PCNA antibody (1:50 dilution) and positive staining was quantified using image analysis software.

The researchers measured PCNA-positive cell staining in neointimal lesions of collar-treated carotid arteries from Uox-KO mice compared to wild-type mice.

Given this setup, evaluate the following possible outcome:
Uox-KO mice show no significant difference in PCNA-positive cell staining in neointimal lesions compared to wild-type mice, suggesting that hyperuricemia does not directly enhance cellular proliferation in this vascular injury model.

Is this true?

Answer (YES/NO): NO